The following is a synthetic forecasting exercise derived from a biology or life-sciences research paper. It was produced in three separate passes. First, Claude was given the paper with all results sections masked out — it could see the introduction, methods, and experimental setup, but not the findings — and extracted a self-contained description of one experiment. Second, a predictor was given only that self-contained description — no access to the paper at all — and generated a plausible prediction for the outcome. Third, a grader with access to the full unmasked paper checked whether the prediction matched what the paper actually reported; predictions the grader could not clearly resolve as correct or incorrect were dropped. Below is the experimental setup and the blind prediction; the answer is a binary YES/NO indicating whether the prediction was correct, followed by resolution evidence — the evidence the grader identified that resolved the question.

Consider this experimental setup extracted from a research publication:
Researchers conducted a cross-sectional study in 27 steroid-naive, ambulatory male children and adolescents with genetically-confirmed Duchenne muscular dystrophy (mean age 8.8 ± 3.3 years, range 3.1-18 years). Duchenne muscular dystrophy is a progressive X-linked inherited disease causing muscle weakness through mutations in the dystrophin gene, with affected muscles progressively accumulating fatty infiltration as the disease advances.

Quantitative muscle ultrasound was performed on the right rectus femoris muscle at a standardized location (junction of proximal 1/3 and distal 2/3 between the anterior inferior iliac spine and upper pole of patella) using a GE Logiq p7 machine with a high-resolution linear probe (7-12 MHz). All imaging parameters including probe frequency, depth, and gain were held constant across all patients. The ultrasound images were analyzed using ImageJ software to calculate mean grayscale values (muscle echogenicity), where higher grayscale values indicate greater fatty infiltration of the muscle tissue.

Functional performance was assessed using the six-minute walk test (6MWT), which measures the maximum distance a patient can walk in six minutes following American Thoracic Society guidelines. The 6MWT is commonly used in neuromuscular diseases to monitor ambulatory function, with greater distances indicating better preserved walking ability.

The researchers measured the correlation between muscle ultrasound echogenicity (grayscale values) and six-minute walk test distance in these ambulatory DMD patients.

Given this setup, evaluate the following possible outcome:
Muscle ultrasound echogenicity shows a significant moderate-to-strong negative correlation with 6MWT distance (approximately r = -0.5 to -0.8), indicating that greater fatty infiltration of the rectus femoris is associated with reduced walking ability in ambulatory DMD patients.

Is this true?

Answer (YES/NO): YES